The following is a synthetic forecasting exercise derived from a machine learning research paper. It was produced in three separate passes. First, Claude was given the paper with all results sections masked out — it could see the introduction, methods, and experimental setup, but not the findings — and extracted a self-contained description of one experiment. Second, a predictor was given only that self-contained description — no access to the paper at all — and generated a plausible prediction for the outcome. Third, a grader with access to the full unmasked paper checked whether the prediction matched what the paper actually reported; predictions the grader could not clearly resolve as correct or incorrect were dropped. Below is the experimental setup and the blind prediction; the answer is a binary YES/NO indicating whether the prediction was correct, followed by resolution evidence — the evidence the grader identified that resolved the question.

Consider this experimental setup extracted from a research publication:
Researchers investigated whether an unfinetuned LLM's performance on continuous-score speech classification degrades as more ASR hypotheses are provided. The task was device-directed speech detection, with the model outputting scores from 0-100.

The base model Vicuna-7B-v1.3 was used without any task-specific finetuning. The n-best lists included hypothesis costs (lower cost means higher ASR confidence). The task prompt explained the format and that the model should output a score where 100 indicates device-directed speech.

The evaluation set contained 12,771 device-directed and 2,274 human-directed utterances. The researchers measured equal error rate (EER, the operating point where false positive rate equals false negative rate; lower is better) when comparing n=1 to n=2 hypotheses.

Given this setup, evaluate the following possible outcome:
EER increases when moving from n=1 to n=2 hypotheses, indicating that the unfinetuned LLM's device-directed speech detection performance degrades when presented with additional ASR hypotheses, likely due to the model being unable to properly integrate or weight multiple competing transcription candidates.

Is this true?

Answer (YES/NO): YES